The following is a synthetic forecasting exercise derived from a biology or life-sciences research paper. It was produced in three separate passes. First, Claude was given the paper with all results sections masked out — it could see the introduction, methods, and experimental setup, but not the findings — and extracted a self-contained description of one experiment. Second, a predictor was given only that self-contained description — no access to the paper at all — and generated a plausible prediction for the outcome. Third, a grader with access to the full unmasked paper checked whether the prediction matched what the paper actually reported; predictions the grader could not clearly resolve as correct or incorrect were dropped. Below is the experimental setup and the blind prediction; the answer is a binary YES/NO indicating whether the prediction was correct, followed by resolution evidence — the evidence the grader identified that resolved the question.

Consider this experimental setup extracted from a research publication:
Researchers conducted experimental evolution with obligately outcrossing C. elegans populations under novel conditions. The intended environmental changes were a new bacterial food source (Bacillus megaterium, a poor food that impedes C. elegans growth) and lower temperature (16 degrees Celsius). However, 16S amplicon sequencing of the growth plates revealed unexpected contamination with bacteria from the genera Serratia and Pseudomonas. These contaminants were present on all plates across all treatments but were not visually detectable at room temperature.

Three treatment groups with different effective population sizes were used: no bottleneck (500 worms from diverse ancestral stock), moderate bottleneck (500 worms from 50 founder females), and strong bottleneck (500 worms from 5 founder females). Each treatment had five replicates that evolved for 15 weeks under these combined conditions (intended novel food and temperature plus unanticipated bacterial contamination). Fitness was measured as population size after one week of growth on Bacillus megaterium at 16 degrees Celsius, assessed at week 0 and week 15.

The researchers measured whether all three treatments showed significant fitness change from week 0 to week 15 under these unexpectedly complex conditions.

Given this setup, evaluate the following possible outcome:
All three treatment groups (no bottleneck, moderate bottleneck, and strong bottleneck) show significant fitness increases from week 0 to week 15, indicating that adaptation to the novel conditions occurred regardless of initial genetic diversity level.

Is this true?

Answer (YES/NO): YES